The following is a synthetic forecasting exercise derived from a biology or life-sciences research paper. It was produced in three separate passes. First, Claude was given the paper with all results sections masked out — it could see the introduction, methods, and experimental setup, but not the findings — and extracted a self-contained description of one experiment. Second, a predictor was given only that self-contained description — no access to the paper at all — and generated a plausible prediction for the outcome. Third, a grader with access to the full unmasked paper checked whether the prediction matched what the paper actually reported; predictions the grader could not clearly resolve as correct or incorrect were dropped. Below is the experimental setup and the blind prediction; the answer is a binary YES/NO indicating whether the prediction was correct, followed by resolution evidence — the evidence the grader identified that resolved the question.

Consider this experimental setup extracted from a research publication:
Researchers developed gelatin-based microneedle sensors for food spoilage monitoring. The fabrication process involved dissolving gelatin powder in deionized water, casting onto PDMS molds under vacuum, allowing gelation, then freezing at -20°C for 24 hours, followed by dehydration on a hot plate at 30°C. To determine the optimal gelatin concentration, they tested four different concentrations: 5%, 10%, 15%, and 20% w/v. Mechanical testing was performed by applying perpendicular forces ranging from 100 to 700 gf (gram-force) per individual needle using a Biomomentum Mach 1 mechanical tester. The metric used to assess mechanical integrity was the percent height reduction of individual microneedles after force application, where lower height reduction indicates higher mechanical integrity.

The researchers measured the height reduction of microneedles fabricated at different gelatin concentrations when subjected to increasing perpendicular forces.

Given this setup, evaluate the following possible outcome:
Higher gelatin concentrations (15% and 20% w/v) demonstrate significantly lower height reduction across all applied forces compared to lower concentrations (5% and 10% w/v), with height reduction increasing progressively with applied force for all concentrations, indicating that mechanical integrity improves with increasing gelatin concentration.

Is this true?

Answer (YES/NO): NO